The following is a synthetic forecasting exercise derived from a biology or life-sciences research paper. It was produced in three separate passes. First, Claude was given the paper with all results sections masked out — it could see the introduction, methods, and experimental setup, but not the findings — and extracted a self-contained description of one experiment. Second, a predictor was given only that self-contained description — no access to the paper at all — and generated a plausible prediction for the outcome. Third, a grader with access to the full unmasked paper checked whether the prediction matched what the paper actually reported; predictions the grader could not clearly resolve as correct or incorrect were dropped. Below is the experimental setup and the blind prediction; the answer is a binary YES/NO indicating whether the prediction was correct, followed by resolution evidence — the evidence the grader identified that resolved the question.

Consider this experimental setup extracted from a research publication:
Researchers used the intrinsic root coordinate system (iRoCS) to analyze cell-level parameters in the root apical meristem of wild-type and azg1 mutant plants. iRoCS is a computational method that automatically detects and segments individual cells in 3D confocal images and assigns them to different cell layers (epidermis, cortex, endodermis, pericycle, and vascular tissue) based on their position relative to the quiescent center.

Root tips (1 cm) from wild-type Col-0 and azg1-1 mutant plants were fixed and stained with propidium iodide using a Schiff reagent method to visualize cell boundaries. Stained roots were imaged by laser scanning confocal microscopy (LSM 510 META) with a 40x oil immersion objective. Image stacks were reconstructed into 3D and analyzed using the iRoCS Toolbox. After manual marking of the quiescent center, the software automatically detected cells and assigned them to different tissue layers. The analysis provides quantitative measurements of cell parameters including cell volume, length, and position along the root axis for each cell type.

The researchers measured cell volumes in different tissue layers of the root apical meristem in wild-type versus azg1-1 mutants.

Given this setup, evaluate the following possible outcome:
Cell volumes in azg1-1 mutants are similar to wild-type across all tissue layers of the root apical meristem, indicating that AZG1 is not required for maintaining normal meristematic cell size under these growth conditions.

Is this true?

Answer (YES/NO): YES